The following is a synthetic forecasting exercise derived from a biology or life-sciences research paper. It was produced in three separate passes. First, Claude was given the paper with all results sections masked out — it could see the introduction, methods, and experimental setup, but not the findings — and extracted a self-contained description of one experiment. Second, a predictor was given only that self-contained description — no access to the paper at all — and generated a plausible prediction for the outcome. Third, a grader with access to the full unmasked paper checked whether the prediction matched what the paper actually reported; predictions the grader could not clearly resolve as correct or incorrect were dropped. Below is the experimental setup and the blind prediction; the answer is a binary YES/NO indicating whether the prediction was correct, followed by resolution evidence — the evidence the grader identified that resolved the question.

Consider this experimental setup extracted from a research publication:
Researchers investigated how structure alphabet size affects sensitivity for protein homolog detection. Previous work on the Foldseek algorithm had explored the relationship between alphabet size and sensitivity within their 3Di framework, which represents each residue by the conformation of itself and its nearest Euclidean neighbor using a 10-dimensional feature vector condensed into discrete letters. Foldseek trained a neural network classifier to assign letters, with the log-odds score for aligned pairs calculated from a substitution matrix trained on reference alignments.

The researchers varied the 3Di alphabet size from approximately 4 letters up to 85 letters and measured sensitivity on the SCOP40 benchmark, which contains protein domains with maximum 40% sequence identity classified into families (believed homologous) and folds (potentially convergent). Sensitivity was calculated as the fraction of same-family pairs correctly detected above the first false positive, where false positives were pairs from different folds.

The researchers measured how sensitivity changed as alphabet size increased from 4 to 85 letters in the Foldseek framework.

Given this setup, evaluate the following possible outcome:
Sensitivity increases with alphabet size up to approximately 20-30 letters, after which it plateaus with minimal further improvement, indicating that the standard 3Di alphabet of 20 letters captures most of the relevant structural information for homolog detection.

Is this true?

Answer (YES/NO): YES